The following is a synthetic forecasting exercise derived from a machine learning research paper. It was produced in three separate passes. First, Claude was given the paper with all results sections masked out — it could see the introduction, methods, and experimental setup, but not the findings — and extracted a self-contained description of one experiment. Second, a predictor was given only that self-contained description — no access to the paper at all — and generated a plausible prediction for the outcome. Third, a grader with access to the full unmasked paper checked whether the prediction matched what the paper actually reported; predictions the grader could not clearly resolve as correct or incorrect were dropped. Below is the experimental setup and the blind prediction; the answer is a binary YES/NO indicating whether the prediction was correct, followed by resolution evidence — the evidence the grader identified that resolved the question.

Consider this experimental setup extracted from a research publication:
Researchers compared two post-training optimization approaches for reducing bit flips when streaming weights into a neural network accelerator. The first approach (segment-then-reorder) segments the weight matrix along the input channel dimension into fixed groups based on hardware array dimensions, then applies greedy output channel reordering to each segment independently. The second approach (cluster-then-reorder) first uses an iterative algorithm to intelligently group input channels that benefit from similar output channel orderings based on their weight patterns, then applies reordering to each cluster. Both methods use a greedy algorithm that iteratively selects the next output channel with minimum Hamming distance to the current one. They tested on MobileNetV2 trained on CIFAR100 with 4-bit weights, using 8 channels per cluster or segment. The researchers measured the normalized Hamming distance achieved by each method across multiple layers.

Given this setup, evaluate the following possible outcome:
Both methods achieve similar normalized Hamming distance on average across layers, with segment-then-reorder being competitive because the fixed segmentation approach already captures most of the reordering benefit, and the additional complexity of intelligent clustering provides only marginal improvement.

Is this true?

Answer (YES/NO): NO